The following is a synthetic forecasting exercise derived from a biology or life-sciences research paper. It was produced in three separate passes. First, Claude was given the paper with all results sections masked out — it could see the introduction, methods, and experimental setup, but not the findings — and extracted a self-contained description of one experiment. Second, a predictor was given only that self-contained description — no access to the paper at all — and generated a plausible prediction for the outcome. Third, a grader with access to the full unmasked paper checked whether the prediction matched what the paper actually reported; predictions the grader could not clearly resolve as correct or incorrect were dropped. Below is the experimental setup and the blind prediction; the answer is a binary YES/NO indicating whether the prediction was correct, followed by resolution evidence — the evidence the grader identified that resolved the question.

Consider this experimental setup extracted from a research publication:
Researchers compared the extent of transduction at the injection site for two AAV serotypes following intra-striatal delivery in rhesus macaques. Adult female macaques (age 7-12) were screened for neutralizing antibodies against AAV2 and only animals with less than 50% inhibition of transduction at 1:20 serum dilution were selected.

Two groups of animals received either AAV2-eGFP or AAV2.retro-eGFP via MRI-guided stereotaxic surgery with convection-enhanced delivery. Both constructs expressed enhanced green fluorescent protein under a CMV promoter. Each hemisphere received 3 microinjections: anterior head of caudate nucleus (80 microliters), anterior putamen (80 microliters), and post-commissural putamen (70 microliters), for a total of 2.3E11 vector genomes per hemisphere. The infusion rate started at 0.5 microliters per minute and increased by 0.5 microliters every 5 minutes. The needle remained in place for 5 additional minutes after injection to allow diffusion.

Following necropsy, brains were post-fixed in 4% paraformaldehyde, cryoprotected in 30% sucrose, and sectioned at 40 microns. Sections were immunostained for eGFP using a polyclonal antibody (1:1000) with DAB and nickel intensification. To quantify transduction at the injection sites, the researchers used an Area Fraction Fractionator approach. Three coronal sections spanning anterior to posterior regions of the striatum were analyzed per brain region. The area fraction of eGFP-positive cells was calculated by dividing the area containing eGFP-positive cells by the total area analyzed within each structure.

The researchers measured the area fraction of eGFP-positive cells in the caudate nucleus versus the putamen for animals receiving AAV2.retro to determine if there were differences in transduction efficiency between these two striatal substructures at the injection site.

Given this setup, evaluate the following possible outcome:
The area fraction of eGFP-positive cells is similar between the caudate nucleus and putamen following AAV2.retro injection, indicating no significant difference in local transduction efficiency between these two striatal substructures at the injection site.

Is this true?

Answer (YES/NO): YES